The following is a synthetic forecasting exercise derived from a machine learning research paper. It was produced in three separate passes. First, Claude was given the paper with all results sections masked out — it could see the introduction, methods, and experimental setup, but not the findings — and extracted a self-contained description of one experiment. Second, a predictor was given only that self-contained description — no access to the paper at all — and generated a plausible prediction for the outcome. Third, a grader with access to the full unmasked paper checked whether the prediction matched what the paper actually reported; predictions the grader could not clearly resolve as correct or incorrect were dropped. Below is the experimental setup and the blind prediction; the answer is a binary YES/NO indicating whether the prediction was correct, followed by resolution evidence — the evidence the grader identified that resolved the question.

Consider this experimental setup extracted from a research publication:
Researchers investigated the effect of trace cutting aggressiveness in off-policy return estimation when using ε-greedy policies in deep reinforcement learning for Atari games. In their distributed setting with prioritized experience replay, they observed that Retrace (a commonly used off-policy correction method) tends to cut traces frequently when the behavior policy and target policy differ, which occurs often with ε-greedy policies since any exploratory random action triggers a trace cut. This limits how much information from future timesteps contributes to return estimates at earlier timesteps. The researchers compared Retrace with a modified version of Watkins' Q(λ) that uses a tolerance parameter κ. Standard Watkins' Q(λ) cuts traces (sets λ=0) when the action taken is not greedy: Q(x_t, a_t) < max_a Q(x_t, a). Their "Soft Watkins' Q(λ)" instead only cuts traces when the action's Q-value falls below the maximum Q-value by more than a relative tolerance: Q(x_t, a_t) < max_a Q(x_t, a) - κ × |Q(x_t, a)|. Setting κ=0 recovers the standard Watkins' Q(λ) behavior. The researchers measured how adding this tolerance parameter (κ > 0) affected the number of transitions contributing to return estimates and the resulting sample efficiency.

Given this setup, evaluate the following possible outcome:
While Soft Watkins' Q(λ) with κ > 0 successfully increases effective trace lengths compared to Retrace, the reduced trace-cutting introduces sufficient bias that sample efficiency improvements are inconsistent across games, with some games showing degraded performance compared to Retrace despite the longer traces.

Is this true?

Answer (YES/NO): NO